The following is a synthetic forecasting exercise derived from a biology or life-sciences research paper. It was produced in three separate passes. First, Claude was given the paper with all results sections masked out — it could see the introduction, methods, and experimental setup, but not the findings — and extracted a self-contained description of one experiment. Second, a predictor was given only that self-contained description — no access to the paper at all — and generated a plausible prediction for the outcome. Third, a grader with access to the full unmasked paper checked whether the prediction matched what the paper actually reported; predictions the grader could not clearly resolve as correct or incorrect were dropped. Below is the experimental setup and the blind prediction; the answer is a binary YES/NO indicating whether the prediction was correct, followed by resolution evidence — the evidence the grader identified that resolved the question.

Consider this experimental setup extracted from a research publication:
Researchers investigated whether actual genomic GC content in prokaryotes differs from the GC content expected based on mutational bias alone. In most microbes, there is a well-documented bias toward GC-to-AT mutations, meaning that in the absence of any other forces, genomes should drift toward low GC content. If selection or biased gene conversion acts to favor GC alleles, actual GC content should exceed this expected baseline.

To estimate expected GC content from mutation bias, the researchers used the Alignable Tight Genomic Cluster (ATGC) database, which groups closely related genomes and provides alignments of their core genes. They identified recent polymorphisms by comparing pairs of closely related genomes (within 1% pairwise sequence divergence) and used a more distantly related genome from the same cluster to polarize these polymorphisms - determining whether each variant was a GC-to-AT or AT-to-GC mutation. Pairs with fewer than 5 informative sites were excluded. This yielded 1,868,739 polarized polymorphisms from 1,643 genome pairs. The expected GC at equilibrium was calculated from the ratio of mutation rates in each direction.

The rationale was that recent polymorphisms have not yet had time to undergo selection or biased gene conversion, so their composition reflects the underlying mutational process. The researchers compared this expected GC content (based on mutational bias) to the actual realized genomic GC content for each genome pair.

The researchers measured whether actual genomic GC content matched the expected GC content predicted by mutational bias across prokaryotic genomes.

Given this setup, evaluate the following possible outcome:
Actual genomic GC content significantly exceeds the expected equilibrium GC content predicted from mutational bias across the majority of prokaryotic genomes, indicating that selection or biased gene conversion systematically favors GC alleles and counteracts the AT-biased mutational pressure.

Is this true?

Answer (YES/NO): YES